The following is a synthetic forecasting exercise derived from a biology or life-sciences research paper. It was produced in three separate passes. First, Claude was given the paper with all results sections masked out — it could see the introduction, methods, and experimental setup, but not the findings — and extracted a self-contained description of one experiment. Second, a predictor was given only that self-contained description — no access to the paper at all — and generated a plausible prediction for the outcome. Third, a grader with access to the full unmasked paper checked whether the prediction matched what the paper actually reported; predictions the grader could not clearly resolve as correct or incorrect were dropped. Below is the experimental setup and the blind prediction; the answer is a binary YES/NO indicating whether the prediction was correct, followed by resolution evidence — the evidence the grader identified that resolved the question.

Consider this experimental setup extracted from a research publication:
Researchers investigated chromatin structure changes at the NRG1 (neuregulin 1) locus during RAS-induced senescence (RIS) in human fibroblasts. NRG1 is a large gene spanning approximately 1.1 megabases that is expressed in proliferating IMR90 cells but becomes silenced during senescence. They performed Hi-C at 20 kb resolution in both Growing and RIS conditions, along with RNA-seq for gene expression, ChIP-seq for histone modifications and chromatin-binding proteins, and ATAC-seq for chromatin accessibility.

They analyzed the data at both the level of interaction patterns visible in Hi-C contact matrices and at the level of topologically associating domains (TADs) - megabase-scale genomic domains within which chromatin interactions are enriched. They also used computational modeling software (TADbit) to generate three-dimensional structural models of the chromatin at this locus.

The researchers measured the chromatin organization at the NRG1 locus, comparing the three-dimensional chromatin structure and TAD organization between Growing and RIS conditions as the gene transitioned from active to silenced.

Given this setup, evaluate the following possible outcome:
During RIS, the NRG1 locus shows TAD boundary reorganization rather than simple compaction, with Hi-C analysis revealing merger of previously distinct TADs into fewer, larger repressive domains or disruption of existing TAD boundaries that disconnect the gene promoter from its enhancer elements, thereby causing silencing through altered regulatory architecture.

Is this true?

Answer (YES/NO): NO